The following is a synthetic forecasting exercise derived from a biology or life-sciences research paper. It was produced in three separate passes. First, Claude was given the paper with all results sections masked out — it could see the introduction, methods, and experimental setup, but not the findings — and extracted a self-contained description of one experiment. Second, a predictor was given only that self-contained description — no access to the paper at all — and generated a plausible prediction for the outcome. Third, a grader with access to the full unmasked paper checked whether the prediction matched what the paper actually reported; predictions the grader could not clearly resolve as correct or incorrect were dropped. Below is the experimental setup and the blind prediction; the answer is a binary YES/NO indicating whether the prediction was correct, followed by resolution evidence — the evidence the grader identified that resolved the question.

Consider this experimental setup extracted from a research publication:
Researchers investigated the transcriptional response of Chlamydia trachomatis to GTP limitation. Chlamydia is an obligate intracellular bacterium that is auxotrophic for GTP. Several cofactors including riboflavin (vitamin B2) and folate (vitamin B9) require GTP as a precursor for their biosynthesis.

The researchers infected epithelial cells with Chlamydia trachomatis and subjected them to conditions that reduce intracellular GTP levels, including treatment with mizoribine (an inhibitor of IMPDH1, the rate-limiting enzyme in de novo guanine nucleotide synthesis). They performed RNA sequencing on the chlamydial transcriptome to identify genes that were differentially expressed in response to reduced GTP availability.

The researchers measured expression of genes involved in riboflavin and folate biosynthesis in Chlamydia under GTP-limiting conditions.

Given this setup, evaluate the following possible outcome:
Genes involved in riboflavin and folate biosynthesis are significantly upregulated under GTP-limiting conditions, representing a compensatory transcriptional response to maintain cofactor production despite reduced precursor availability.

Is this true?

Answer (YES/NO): NO